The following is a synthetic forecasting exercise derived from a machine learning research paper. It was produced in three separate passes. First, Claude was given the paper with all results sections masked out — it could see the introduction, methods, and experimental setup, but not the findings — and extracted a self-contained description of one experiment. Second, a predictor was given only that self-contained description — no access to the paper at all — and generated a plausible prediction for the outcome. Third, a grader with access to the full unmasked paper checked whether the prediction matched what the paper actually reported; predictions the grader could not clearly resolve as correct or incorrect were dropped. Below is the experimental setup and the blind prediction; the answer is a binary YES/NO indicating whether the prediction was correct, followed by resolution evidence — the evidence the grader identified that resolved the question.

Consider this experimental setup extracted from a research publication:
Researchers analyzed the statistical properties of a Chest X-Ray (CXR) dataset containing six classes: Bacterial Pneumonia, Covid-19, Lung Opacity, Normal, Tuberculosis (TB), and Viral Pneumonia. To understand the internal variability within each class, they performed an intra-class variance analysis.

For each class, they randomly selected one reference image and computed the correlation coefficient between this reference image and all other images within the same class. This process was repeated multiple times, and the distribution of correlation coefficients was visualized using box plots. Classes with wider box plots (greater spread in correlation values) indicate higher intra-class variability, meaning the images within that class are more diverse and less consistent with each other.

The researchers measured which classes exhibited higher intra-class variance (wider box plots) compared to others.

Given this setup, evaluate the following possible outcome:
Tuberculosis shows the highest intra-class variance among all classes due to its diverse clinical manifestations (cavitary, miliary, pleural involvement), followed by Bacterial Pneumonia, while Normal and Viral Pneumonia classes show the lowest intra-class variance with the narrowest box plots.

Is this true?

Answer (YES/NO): NO